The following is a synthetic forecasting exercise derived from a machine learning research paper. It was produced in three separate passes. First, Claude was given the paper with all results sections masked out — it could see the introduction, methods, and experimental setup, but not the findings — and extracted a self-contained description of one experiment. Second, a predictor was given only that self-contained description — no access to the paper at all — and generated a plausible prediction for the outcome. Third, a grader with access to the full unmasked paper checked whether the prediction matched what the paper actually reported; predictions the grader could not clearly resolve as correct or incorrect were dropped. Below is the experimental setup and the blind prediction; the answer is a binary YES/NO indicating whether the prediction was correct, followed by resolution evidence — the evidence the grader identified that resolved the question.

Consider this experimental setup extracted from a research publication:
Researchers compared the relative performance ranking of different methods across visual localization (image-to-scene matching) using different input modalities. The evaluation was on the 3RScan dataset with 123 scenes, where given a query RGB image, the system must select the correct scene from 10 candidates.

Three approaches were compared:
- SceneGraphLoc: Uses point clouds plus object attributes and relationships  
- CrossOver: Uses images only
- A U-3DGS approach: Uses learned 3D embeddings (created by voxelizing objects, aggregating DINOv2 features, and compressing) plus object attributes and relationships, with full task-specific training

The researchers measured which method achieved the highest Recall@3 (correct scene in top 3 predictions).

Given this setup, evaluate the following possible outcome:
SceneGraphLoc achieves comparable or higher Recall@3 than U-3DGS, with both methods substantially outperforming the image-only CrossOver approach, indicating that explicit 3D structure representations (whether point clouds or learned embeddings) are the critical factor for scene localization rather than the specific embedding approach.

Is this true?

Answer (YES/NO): NO